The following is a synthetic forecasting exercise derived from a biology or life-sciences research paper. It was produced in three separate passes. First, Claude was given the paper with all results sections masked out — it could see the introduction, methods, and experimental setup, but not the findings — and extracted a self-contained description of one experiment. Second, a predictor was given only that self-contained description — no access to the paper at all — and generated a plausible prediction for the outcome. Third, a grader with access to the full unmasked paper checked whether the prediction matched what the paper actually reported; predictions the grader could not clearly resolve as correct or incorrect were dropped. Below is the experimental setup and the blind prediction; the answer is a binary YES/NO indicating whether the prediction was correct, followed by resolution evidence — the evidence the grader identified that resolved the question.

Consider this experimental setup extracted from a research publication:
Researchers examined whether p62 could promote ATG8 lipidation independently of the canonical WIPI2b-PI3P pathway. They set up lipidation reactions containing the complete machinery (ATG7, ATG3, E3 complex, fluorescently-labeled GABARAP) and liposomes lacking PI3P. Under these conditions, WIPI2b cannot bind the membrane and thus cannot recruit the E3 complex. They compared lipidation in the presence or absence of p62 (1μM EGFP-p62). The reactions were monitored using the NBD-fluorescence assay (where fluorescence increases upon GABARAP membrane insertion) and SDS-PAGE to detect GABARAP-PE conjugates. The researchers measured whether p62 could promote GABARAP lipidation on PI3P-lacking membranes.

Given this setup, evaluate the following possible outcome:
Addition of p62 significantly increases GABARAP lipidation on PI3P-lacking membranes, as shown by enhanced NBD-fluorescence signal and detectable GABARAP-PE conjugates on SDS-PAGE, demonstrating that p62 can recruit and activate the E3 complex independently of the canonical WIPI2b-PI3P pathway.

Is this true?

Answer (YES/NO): NO